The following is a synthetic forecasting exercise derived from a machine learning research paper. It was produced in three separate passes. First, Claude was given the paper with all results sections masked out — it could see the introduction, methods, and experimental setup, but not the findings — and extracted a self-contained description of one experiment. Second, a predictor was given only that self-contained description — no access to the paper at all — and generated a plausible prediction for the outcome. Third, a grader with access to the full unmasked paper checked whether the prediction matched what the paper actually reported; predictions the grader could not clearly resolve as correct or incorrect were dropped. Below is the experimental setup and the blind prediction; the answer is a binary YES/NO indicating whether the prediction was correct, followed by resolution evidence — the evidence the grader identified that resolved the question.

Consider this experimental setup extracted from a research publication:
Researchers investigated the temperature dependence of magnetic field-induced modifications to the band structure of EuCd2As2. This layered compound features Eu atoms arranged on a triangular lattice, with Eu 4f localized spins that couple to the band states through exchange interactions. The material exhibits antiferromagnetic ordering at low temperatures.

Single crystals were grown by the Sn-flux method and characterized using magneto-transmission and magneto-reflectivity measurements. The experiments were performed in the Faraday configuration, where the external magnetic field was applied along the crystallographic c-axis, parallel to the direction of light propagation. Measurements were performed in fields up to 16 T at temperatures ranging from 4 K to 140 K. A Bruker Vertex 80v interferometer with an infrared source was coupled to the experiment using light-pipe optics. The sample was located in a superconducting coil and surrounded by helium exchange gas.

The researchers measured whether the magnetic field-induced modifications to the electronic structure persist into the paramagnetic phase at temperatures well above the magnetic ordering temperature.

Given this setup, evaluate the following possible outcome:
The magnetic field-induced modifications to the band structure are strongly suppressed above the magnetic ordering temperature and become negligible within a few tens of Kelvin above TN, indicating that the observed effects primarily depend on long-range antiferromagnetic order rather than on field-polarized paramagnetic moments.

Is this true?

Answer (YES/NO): NO